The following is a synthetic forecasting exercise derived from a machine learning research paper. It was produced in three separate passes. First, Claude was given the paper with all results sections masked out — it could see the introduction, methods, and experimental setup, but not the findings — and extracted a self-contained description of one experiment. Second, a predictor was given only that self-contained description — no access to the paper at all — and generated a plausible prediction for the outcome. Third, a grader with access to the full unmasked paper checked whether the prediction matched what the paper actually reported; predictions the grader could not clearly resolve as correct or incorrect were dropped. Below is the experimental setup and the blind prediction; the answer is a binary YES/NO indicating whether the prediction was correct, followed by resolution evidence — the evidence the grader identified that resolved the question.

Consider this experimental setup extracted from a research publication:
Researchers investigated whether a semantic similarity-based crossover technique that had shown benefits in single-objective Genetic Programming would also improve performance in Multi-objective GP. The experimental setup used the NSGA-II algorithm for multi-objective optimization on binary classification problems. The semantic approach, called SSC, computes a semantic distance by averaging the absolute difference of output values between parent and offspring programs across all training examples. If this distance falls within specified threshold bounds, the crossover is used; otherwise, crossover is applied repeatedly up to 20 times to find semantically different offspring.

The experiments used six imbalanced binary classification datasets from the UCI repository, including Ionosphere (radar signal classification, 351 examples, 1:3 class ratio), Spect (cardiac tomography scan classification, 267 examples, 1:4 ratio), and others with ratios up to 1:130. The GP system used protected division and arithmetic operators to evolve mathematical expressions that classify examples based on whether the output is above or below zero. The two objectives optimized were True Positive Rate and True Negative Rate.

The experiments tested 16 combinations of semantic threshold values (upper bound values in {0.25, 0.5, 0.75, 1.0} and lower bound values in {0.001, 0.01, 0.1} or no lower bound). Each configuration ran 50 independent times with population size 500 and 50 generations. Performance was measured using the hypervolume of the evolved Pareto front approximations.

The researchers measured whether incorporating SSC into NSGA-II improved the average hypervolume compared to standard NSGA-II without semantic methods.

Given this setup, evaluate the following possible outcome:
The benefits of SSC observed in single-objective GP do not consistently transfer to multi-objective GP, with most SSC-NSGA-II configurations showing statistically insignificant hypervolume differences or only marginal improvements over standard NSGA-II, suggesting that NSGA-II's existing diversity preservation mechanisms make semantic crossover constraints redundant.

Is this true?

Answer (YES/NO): YES